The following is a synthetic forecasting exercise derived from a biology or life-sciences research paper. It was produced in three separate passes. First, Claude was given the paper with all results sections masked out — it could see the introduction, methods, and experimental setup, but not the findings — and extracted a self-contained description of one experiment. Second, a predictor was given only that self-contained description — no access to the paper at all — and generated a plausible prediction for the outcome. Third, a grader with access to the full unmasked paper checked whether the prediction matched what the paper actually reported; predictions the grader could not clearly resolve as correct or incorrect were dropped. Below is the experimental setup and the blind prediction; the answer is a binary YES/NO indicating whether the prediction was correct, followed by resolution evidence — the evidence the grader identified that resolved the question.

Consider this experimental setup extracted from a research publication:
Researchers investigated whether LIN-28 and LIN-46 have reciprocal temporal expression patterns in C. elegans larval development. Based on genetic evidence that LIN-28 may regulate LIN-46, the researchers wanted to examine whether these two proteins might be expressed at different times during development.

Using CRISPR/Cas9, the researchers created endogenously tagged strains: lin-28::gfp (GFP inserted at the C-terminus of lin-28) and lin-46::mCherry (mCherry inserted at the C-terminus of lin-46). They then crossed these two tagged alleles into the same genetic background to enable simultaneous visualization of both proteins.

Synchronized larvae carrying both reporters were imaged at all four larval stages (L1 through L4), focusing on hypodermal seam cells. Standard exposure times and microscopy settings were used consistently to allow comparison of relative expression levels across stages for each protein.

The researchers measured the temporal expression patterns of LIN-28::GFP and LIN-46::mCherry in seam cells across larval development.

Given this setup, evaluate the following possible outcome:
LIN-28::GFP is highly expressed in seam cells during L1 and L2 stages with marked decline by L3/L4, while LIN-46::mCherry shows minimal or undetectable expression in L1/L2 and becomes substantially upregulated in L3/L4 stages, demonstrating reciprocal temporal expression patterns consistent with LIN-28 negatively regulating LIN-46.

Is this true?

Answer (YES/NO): YES